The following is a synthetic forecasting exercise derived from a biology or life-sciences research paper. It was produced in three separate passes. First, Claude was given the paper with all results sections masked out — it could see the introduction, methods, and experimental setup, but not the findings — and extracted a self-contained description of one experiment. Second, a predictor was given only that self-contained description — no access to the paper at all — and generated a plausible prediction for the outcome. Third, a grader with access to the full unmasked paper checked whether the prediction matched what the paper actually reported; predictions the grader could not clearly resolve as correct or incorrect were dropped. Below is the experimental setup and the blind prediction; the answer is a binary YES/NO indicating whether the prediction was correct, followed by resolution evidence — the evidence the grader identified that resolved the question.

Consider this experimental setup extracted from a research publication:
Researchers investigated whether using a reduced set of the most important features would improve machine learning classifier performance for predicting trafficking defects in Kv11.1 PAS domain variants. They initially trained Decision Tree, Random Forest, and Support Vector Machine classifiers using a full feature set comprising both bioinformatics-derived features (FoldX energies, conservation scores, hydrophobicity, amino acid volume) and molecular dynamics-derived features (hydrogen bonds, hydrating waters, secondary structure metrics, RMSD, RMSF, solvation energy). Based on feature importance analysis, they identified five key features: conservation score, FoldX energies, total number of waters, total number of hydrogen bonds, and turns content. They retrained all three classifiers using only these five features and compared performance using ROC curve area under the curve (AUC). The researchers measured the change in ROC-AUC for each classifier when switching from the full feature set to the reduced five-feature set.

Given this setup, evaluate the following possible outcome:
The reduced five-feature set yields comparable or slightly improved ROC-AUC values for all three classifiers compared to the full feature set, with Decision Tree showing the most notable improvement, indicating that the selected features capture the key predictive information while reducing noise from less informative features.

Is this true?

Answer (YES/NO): NO